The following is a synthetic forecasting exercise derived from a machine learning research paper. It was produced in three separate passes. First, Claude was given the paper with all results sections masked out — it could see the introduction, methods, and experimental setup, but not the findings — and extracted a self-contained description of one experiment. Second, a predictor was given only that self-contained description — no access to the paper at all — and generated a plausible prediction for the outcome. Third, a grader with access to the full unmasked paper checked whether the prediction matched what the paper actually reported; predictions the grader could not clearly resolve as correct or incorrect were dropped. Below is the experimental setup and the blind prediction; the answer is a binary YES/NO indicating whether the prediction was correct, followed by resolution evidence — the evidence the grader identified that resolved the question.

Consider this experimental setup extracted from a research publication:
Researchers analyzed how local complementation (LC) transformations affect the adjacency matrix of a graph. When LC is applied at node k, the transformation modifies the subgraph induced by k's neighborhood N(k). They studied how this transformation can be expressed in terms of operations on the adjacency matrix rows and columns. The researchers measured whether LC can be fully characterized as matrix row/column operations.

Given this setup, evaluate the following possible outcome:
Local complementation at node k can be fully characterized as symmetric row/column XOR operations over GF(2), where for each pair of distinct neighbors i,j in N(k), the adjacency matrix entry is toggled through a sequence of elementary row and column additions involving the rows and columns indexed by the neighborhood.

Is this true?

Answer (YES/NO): NO